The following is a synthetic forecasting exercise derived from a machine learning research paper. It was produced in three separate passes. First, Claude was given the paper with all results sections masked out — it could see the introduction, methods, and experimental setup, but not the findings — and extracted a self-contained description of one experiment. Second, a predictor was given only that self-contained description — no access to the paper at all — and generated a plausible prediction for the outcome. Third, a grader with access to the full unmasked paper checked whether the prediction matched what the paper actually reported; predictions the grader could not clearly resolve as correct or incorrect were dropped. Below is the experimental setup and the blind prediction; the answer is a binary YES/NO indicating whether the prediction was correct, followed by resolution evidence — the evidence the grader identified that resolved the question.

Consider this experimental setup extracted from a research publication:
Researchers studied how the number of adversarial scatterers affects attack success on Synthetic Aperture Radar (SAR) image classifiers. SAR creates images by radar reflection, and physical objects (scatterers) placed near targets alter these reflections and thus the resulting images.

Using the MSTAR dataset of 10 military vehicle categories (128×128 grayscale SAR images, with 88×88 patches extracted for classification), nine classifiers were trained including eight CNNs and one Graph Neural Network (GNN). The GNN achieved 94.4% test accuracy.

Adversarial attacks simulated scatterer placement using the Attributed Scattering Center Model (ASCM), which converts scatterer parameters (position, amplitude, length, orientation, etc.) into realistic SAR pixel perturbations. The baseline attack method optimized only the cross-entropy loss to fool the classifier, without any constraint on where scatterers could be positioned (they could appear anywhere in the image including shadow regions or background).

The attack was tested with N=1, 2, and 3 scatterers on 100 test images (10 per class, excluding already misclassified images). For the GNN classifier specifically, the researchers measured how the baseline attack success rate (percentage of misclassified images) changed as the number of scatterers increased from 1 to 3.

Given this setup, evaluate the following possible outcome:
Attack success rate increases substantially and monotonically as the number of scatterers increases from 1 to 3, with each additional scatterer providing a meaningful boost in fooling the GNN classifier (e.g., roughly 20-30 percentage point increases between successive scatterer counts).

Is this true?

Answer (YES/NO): NO